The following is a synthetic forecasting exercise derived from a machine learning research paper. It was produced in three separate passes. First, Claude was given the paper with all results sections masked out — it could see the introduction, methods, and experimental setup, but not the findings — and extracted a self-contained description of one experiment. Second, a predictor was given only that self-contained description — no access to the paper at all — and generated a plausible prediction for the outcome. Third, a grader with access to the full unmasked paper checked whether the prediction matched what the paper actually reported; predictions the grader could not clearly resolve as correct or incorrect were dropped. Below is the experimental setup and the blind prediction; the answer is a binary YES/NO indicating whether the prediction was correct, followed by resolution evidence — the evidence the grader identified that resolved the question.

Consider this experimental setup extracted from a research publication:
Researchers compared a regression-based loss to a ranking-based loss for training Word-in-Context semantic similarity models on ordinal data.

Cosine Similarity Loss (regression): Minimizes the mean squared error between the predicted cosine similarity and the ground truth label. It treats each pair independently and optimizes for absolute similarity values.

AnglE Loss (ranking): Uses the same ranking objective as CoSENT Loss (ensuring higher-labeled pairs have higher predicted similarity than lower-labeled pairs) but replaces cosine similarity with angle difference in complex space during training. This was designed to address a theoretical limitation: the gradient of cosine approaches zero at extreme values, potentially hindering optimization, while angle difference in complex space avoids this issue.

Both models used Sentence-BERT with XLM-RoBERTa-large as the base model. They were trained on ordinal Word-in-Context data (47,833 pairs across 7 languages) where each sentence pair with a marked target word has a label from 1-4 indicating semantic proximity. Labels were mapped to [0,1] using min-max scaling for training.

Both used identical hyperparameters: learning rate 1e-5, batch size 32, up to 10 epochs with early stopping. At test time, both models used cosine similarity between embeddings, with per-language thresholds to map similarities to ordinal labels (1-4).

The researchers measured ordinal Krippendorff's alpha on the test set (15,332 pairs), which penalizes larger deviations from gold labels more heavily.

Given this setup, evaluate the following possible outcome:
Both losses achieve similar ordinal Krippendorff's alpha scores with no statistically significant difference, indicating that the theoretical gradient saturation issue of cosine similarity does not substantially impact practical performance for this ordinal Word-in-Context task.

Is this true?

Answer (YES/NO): NO